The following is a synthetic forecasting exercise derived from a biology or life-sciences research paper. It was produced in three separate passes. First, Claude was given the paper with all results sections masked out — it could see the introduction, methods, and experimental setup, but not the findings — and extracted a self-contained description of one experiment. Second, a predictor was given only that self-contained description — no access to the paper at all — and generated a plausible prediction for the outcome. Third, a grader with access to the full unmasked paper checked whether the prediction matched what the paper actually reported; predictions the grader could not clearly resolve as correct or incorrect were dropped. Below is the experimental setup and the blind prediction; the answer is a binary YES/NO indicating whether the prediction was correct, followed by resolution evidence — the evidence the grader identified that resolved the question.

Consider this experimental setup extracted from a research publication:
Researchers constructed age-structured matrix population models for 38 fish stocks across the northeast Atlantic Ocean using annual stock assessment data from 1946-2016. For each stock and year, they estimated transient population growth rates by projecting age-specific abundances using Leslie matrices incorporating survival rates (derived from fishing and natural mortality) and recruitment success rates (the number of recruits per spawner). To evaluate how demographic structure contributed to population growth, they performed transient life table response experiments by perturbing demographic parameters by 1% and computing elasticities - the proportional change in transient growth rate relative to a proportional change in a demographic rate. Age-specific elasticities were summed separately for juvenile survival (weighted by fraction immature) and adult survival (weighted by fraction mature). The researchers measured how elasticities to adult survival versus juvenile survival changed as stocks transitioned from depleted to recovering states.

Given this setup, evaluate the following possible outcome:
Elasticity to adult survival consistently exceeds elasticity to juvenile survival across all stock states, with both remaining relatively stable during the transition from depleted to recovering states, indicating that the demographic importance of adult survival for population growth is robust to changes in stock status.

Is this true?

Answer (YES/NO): NO